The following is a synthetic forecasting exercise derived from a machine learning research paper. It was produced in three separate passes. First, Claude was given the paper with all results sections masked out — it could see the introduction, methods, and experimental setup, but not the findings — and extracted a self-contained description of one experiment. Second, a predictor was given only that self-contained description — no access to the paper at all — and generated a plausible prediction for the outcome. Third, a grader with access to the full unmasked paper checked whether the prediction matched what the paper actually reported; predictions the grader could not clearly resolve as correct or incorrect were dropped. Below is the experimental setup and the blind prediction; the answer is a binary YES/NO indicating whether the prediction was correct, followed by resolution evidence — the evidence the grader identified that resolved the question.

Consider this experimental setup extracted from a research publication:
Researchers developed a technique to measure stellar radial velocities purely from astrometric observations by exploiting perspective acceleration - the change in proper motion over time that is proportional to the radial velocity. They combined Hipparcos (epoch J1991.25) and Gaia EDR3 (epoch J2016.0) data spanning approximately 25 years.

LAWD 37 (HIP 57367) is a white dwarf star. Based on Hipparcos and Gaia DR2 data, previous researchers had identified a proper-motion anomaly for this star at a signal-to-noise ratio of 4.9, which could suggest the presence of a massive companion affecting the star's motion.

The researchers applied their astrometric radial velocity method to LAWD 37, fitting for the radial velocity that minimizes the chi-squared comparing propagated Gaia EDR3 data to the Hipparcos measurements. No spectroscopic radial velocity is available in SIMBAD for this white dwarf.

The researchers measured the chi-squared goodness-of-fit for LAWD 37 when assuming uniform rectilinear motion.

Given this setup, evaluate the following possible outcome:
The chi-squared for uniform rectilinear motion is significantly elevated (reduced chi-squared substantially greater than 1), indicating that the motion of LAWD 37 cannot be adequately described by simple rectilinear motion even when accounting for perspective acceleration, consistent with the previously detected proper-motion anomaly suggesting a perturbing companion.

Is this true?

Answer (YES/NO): NO